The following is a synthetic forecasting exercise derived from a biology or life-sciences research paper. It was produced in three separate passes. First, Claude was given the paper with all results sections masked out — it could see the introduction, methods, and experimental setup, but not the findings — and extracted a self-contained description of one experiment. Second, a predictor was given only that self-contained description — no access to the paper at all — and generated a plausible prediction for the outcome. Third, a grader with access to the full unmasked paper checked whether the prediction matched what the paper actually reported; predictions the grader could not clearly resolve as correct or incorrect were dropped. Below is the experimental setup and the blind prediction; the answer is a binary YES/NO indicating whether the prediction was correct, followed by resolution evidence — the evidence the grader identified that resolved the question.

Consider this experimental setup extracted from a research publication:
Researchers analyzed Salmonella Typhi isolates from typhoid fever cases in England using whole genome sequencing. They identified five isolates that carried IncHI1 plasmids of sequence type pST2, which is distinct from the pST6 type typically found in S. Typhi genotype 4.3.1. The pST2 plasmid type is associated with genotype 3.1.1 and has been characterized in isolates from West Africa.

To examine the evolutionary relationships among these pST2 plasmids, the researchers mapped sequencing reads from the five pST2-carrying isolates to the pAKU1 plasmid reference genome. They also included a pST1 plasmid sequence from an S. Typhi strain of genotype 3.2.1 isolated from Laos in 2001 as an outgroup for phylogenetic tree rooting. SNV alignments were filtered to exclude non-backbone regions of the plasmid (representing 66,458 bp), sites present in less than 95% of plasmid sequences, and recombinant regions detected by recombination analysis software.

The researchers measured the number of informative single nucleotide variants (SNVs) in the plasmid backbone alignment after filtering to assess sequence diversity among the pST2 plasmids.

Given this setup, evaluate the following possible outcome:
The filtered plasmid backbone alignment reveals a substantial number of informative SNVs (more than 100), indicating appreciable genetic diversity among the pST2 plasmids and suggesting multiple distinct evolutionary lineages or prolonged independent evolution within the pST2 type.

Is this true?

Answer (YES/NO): NO